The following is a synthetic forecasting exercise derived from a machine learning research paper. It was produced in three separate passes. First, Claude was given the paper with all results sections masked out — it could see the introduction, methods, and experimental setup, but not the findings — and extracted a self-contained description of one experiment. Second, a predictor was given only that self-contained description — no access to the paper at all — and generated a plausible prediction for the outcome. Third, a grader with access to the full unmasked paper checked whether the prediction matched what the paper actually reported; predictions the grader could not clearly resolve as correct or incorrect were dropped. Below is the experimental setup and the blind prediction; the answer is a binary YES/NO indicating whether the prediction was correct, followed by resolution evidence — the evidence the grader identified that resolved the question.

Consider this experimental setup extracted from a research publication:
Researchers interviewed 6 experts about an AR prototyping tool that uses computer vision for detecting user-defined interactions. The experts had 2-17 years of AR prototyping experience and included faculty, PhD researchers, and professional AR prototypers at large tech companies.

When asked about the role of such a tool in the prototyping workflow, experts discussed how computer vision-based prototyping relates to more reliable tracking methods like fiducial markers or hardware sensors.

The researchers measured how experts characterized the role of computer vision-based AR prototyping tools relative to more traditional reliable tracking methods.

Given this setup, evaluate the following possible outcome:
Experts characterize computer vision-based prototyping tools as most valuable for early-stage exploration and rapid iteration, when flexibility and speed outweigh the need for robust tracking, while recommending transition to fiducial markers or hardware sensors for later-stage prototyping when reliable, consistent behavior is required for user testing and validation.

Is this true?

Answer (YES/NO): YES